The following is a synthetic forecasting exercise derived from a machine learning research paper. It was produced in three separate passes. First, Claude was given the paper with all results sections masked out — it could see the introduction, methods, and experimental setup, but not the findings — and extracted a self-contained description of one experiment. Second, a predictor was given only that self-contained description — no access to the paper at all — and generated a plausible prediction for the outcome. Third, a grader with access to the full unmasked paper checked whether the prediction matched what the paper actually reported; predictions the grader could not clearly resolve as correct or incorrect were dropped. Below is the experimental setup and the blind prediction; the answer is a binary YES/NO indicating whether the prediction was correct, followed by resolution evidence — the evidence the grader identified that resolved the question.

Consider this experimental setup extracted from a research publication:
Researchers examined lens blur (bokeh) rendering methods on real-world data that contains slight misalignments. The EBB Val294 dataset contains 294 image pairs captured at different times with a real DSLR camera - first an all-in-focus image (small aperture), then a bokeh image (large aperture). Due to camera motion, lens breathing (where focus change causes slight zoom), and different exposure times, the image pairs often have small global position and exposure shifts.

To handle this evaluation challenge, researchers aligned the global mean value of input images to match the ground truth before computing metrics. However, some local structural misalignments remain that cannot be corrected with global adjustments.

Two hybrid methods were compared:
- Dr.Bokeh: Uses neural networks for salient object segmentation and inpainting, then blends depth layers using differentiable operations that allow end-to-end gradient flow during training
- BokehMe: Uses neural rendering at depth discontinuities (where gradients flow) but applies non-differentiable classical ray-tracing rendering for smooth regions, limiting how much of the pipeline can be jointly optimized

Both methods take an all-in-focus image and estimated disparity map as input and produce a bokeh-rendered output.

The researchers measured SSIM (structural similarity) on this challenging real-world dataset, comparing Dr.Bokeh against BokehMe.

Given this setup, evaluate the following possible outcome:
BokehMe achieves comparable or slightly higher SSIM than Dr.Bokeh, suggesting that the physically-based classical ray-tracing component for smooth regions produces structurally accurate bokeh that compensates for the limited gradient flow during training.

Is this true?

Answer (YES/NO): NO